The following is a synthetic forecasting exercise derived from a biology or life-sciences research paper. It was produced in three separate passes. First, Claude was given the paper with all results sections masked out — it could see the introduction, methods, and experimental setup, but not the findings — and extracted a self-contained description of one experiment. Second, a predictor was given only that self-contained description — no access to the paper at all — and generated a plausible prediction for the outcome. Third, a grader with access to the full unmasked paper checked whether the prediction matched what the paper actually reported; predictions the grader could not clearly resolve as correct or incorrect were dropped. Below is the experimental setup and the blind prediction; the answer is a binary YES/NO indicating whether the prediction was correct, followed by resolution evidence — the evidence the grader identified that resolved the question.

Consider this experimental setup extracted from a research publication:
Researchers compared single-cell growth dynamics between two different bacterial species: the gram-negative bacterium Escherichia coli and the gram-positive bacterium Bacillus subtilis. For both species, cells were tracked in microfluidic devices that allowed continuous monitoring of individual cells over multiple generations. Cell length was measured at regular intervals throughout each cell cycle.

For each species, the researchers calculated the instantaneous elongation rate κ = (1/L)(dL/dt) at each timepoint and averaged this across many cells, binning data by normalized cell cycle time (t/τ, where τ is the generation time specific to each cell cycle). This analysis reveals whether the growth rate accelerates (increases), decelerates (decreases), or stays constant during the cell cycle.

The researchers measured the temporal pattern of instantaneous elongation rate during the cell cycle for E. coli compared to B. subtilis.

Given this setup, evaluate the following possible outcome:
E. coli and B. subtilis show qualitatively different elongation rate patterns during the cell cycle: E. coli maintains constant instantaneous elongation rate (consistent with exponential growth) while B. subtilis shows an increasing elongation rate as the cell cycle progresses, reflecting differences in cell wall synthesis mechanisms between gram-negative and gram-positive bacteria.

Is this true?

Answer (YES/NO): NO